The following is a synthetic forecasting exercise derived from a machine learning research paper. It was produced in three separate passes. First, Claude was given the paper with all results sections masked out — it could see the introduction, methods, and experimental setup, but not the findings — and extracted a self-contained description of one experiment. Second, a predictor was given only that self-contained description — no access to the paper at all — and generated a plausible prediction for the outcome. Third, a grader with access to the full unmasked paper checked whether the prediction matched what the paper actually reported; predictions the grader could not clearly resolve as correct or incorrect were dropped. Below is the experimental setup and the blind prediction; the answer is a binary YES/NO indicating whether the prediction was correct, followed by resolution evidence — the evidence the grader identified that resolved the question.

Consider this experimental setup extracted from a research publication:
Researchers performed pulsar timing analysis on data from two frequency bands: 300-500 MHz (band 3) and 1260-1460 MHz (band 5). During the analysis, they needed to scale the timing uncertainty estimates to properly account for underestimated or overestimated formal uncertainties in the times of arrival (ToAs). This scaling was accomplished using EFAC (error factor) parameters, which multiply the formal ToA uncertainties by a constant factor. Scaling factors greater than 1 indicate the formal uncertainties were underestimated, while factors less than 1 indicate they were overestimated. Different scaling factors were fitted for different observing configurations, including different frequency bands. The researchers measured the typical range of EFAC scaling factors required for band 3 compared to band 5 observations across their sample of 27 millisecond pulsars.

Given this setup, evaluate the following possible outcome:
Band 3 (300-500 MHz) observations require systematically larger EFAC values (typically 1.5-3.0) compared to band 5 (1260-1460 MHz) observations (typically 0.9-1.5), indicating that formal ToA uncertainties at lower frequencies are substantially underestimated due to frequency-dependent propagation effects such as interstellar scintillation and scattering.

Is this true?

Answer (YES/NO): NO